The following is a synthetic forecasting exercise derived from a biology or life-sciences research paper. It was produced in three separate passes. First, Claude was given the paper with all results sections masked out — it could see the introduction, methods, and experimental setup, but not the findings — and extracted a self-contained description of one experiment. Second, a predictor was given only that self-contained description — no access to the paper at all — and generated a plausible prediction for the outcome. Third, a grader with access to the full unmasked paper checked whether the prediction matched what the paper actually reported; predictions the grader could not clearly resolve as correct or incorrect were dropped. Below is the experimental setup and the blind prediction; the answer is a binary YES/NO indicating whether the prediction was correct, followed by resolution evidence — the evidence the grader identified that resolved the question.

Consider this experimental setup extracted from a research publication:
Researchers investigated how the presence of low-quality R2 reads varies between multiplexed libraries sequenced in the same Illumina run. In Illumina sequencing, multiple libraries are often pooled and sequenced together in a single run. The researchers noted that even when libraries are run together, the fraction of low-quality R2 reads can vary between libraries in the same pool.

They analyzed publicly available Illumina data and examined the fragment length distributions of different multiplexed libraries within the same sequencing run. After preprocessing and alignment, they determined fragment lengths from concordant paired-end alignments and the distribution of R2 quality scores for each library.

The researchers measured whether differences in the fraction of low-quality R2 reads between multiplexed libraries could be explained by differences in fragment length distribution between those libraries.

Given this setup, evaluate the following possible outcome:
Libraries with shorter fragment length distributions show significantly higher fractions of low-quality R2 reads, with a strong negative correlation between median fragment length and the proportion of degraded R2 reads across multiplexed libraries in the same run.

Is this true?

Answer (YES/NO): NO